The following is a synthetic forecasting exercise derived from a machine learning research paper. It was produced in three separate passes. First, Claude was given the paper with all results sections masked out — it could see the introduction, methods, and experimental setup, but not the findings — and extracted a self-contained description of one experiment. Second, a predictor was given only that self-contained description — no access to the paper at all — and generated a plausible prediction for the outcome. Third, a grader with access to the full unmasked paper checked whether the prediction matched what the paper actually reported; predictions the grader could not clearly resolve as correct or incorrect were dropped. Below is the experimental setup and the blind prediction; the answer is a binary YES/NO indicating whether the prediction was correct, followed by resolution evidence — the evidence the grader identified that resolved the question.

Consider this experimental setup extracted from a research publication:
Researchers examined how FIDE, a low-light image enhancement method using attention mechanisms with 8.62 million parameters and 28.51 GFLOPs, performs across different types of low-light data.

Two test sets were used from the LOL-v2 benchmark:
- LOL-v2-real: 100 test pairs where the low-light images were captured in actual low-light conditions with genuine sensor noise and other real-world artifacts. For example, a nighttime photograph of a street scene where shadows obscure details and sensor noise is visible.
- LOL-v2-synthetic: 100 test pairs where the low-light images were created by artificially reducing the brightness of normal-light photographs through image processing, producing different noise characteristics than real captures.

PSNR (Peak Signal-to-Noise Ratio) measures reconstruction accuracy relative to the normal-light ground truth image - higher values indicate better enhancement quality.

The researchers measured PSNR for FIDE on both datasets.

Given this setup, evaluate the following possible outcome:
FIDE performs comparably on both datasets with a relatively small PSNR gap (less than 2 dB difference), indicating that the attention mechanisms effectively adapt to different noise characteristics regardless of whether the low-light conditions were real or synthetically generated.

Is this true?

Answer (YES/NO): YES